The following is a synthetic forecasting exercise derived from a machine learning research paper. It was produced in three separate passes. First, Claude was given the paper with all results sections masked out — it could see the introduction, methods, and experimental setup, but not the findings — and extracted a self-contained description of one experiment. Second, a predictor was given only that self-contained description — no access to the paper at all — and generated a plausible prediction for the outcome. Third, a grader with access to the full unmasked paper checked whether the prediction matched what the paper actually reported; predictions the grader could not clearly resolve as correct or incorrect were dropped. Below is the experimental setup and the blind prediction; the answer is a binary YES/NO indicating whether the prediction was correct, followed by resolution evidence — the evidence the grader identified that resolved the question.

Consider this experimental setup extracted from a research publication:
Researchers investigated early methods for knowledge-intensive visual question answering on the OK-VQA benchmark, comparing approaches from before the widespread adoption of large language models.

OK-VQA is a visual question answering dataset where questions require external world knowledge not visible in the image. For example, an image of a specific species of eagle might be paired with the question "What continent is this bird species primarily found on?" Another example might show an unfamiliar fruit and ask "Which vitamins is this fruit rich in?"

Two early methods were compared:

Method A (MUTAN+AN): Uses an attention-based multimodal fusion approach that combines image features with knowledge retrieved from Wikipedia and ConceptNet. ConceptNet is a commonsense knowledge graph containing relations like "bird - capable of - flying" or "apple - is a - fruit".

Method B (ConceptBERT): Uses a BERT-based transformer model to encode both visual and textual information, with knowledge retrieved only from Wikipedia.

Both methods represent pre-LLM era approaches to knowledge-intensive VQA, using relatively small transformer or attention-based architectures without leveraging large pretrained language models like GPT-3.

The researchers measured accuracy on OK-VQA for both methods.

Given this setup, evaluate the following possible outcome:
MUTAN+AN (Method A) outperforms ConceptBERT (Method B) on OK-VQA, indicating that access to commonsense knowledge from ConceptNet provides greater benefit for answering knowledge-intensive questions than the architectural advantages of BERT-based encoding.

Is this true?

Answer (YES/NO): NO